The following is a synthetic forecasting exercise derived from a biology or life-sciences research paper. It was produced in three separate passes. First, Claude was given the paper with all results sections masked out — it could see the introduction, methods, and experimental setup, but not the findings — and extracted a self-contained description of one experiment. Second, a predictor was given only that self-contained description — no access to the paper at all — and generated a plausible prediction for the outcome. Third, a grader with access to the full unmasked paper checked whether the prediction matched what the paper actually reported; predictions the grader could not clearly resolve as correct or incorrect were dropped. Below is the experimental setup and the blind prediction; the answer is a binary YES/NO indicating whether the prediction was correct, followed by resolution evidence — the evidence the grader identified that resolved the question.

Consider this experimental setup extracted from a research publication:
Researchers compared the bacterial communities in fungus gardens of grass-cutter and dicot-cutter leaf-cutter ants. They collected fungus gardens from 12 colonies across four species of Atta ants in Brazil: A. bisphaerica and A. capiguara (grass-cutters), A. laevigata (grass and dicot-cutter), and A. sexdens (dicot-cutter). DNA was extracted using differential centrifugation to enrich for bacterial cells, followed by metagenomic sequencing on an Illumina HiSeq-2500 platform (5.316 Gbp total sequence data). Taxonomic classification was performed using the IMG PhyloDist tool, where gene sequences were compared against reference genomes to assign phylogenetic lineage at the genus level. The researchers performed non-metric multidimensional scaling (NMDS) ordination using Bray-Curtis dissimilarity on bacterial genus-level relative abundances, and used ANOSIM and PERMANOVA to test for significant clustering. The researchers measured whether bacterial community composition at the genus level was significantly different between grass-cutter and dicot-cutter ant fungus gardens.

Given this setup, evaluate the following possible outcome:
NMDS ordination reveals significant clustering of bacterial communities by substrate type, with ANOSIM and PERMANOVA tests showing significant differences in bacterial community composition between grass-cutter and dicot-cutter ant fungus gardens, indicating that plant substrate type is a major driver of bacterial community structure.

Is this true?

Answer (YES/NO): YES